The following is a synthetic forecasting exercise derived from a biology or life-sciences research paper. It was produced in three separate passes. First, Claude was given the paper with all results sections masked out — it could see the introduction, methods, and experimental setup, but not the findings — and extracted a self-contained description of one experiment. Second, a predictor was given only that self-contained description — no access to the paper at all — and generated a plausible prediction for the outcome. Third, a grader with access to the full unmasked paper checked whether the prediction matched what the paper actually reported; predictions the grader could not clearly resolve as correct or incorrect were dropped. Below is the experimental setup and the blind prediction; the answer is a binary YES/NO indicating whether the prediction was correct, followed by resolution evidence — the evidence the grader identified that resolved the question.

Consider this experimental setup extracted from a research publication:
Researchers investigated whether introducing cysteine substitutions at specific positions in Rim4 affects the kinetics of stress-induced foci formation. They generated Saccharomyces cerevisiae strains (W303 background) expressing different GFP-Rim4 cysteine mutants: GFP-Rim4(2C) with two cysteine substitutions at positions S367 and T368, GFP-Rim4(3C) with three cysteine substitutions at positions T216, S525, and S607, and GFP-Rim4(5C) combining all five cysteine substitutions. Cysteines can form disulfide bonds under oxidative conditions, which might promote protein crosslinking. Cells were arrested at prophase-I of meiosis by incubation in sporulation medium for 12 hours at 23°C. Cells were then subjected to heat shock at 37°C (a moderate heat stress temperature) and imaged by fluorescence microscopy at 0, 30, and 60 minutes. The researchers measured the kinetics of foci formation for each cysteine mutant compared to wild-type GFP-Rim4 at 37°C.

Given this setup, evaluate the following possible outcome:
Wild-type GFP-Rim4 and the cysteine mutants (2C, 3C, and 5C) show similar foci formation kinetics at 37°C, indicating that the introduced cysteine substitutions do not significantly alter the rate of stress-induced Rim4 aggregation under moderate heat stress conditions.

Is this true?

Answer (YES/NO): NO